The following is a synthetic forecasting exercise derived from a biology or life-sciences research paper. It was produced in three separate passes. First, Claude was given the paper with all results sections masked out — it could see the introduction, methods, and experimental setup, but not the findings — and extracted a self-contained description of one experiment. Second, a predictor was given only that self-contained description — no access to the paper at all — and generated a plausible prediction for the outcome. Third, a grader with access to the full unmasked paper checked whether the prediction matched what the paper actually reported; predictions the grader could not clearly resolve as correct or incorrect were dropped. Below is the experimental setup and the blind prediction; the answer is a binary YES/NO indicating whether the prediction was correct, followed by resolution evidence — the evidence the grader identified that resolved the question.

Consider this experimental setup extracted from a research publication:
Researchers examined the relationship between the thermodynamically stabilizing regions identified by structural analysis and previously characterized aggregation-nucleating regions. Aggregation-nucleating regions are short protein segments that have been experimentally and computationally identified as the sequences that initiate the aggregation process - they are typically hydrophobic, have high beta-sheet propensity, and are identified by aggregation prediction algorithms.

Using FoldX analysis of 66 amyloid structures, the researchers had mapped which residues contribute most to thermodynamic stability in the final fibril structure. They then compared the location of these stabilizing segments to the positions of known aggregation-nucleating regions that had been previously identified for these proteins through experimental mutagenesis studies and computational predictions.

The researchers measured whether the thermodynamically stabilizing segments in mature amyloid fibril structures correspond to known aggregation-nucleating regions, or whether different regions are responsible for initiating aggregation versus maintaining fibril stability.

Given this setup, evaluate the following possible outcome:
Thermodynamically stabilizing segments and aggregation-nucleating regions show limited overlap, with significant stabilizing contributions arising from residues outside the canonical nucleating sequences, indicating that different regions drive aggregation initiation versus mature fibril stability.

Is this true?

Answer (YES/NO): NO